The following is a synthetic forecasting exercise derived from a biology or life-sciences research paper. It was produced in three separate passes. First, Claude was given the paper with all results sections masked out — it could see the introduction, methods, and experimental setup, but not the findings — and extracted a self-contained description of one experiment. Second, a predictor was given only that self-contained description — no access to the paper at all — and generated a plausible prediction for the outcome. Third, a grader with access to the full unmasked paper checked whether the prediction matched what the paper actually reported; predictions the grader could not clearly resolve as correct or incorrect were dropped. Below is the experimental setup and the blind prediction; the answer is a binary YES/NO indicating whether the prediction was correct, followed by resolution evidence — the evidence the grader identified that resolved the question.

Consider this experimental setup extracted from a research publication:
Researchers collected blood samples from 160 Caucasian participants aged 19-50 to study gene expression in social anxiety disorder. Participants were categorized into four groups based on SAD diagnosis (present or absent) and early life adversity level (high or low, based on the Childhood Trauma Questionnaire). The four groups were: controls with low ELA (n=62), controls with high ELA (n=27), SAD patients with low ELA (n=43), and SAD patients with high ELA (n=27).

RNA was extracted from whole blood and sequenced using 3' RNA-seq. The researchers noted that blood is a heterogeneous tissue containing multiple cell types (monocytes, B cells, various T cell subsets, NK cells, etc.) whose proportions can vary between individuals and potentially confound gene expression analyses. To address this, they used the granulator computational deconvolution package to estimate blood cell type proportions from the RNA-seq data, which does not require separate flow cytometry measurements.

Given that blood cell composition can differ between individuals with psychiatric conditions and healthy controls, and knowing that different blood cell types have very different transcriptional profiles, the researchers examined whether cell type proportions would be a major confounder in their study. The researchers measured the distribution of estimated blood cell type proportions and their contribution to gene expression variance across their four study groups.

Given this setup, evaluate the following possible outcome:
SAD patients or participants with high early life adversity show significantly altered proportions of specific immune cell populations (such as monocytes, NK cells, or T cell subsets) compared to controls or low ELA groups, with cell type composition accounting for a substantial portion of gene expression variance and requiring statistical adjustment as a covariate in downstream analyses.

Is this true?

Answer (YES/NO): NO